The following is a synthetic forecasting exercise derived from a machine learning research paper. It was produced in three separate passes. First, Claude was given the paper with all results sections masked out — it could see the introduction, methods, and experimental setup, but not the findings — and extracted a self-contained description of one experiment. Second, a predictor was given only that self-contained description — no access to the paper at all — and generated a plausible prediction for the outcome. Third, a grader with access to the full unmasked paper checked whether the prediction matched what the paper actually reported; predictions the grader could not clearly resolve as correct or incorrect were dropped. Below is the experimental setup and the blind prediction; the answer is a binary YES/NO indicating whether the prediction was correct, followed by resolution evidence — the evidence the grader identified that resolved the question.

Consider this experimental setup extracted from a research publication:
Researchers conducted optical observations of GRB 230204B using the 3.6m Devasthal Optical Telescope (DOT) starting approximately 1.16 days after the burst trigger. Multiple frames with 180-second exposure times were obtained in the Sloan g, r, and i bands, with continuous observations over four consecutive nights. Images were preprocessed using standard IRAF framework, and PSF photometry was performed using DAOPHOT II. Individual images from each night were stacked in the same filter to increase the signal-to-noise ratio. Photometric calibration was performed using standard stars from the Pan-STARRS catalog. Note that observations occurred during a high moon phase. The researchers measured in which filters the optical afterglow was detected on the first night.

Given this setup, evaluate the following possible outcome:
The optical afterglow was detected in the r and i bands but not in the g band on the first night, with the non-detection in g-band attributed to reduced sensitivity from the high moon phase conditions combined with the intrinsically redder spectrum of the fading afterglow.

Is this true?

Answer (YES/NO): NO